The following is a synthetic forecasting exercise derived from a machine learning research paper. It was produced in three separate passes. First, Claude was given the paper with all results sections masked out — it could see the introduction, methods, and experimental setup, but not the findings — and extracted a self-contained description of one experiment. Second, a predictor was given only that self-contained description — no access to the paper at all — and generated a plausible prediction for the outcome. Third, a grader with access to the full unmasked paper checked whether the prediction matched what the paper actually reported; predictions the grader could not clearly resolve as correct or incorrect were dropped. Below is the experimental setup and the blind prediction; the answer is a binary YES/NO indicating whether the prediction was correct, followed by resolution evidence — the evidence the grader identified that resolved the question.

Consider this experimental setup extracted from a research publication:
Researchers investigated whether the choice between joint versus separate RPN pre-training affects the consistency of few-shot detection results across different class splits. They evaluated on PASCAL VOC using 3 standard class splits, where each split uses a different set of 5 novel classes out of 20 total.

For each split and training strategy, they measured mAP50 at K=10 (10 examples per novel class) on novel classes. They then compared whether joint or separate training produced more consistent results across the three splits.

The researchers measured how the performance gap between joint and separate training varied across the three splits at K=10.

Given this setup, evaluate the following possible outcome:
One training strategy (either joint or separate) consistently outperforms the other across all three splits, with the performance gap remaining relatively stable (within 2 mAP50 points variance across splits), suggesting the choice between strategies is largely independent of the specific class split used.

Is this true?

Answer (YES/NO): NO